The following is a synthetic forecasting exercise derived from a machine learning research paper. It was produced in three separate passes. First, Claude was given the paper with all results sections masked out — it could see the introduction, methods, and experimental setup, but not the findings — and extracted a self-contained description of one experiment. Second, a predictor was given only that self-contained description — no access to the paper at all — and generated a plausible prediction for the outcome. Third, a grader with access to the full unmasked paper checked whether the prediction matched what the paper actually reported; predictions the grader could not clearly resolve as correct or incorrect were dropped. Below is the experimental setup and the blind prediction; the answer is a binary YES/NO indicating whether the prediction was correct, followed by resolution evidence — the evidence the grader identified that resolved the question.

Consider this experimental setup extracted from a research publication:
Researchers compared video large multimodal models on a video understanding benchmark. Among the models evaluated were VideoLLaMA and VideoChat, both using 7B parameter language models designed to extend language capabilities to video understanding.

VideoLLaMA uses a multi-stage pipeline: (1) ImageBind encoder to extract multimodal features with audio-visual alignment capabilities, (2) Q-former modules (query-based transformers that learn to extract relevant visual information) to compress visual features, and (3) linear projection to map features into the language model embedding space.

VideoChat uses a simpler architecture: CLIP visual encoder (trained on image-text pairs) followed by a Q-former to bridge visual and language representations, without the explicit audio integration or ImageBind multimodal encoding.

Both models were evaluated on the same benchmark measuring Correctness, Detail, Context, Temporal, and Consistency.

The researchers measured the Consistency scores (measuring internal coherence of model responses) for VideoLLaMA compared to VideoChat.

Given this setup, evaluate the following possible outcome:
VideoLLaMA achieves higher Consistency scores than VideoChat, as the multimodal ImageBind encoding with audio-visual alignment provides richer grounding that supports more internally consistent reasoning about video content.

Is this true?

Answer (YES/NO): NO